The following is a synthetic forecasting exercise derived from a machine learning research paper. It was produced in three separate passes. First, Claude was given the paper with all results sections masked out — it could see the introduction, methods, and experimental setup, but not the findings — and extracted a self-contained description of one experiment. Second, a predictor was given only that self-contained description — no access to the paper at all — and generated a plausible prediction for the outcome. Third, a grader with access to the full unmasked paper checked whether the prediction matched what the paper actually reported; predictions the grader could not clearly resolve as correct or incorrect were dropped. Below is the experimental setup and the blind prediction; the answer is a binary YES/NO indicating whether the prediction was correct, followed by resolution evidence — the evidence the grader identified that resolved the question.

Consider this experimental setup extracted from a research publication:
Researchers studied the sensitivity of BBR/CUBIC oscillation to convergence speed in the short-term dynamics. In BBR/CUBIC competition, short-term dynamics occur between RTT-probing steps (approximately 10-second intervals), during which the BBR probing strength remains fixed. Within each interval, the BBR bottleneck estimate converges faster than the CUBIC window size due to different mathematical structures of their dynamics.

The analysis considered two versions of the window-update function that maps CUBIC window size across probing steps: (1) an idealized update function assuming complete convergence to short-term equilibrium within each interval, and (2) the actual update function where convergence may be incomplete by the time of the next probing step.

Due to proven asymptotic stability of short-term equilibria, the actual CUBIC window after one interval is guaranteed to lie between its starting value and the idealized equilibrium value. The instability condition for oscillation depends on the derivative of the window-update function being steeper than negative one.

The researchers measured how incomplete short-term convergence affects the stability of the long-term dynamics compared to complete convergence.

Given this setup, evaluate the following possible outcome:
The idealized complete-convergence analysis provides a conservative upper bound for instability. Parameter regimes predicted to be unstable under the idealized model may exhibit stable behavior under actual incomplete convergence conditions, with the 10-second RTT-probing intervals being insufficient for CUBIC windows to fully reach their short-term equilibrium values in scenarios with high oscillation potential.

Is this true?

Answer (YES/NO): NO